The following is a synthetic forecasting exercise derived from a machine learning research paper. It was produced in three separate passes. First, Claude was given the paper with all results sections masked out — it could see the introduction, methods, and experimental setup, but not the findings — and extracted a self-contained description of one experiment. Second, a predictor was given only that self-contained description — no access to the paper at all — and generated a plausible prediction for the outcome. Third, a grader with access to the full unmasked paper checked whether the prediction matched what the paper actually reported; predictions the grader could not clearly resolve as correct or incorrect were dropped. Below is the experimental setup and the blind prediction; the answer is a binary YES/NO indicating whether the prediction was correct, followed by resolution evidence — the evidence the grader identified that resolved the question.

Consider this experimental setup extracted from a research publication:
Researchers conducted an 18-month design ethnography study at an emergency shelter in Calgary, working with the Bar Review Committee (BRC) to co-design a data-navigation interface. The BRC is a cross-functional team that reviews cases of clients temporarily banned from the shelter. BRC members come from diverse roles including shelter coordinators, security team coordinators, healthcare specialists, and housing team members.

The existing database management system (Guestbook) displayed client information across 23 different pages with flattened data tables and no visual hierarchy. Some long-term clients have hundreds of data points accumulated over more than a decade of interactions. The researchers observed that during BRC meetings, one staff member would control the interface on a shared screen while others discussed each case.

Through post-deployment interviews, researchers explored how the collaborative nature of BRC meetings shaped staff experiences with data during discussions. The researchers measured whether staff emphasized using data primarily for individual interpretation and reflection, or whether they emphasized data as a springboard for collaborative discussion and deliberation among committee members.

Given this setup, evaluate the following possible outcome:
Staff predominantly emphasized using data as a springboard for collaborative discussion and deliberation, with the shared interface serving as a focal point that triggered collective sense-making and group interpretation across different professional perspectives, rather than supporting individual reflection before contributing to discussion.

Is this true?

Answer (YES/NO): YES